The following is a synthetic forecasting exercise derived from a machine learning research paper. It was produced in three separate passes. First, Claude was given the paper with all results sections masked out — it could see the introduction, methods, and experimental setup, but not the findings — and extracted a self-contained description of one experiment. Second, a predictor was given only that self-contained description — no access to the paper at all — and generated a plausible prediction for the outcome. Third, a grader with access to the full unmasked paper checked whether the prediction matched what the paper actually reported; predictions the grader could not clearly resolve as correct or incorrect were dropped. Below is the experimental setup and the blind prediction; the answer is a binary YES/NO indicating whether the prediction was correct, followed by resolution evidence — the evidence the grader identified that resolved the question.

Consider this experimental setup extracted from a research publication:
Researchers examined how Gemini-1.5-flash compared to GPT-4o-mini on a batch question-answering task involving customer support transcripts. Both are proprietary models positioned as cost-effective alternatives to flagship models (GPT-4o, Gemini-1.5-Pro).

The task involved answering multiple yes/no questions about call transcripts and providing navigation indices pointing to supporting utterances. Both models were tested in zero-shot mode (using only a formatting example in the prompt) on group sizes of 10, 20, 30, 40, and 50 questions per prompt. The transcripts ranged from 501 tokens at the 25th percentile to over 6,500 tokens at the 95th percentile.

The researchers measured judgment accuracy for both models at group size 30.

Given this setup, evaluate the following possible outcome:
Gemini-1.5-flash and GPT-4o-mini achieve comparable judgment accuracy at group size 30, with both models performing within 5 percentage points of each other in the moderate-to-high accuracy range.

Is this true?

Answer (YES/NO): YES